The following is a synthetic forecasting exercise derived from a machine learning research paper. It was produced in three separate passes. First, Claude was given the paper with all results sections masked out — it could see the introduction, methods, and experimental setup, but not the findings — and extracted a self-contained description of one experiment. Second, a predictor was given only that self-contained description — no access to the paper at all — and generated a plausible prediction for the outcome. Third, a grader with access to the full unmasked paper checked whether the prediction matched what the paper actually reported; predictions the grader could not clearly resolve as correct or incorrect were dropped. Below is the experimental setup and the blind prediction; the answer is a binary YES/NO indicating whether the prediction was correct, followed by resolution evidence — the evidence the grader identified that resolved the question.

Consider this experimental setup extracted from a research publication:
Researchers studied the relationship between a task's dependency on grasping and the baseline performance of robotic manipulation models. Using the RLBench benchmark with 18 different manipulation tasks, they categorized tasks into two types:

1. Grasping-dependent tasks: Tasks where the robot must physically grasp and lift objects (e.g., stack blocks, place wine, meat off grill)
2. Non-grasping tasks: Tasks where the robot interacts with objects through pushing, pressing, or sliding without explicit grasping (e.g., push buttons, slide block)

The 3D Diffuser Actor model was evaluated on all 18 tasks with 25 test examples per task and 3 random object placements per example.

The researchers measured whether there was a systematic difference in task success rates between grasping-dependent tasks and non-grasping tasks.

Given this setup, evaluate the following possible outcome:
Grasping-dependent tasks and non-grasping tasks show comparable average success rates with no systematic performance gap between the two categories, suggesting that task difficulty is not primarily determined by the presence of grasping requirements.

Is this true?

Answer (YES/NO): NO